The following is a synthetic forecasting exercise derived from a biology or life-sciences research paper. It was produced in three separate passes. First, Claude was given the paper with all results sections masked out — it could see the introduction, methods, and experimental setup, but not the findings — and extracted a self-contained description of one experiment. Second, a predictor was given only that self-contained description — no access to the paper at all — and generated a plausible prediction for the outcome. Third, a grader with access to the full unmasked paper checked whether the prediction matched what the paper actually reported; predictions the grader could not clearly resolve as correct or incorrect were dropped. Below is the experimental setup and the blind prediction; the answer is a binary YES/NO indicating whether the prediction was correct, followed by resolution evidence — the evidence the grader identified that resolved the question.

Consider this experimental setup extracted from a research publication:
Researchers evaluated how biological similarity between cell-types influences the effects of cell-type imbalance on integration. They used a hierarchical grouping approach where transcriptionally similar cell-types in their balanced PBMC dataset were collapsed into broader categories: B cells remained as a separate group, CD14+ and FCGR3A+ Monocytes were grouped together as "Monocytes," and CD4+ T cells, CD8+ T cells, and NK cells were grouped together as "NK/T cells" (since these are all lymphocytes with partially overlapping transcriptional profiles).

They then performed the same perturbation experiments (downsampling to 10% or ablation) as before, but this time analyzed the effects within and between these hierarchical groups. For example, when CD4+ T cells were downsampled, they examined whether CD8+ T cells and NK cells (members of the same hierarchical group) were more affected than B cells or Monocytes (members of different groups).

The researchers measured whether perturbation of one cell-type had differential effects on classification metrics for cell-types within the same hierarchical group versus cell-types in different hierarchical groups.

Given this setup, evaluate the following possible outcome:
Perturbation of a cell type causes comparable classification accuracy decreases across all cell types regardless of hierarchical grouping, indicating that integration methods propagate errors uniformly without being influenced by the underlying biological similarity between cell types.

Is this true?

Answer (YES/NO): NO